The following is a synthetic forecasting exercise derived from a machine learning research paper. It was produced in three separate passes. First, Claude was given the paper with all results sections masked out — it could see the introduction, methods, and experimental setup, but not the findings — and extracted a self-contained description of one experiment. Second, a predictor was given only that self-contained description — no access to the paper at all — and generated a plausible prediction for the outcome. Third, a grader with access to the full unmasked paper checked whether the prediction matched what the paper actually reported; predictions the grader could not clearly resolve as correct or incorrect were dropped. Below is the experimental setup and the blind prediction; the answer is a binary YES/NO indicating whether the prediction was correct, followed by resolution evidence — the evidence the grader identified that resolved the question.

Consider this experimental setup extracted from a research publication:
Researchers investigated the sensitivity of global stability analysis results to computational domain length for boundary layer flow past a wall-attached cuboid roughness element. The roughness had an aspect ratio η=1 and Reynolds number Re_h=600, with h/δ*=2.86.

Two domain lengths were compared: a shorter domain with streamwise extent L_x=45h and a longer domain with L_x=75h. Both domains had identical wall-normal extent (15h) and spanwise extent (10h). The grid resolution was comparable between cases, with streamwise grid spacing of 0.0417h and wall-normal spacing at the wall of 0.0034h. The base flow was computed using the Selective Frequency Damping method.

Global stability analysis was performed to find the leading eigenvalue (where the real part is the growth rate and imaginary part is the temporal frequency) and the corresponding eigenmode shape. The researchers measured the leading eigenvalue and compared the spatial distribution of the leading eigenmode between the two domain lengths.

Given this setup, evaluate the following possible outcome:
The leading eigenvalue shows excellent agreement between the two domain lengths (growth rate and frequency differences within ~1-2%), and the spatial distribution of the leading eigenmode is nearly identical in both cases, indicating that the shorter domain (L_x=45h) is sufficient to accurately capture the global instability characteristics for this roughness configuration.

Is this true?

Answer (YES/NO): YES